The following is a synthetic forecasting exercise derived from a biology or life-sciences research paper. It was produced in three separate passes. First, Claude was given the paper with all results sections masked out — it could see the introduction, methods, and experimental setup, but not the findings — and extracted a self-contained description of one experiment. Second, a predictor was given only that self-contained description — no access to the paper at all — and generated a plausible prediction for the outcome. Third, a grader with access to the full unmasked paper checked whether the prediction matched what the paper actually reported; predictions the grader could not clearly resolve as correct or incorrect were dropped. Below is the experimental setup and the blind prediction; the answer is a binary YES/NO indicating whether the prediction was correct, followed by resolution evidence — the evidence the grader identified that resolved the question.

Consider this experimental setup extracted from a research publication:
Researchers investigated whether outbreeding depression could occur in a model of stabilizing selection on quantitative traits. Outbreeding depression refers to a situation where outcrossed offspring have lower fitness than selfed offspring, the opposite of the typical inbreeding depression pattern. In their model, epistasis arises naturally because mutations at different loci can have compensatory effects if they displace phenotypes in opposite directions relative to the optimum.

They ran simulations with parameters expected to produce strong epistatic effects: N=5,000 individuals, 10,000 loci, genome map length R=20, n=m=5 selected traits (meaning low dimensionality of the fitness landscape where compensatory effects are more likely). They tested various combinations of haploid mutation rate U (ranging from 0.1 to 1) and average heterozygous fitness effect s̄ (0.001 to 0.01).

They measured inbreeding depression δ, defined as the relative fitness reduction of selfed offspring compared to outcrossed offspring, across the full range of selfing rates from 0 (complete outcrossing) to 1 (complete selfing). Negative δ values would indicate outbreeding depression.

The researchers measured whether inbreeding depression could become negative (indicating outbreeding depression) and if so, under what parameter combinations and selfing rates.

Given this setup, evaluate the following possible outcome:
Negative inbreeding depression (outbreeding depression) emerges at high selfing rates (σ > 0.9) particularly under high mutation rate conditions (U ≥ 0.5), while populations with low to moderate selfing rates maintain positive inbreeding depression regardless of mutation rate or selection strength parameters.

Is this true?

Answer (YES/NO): NO